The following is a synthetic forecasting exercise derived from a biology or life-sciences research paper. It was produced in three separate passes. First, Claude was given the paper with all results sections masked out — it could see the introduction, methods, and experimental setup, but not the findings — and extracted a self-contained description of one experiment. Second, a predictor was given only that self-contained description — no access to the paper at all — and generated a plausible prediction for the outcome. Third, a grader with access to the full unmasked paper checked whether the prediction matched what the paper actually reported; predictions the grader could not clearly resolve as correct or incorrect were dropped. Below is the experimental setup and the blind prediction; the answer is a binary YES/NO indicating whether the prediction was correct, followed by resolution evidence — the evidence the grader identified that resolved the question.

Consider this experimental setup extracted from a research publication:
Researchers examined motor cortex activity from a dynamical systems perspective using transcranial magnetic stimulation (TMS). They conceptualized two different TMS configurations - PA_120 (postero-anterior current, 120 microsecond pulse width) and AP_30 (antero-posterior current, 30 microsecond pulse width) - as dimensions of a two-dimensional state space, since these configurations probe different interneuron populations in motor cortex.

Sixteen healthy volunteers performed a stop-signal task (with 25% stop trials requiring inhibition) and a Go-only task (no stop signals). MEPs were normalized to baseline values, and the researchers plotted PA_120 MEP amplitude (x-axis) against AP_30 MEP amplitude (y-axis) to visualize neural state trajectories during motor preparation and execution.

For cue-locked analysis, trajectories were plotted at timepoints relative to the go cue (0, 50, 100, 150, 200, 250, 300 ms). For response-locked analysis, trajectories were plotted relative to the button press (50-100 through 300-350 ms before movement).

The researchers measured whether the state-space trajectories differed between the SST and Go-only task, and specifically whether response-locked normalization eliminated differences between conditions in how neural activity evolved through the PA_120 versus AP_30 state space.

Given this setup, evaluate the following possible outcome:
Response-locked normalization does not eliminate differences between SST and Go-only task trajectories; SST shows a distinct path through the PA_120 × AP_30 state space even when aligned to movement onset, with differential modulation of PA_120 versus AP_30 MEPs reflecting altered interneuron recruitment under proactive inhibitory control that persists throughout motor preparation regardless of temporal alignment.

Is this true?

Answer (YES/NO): YES